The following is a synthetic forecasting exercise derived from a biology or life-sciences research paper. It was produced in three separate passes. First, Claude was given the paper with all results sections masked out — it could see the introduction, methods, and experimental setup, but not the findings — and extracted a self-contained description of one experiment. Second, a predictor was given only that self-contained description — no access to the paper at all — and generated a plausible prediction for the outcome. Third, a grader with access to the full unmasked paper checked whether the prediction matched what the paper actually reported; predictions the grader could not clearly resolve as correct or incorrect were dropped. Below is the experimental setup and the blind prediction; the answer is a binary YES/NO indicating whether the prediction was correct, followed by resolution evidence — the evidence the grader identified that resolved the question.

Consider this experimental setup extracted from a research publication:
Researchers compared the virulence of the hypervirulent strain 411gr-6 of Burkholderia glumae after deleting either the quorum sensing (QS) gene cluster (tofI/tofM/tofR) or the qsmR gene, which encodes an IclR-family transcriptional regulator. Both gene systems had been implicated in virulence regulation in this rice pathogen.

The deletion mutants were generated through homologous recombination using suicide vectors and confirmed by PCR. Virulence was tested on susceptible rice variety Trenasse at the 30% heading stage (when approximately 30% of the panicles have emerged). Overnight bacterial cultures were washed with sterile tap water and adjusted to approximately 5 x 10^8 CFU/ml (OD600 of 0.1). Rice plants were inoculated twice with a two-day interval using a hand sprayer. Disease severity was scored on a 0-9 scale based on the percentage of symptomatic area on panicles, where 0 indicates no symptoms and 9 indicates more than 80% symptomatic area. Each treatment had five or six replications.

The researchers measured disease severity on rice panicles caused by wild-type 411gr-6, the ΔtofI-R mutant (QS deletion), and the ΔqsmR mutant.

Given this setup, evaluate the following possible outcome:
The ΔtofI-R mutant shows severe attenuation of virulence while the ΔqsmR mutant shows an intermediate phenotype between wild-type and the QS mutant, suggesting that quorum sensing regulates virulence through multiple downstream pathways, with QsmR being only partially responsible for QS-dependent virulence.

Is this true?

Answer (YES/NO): NO